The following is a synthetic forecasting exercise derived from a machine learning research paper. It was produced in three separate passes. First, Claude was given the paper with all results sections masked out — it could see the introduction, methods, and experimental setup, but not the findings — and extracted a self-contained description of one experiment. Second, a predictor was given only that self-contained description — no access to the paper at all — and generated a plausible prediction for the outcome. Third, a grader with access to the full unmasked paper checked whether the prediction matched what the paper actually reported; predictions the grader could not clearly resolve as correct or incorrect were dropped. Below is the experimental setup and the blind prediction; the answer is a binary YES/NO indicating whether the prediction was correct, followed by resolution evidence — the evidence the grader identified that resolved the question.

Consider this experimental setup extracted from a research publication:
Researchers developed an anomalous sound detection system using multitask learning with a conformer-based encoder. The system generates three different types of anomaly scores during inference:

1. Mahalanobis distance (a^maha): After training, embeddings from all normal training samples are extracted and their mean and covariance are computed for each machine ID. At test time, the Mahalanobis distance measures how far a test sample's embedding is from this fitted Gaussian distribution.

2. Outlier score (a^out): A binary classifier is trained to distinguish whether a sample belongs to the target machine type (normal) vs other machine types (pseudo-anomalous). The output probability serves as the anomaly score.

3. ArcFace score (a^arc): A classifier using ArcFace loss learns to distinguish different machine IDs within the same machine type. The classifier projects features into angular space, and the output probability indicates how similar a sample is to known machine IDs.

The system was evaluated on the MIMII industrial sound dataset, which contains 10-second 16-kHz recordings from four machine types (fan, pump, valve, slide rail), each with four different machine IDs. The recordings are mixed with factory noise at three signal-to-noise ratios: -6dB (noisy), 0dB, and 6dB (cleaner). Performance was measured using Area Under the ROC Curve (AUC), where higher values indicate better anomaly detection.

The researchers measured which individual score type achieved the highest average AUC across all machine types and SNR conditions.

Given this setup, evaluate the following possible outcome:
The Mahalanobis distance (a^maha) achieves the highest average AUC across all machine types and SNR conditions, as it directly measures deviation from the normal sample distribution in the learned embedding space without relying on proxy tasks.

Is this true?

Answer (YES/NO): YES